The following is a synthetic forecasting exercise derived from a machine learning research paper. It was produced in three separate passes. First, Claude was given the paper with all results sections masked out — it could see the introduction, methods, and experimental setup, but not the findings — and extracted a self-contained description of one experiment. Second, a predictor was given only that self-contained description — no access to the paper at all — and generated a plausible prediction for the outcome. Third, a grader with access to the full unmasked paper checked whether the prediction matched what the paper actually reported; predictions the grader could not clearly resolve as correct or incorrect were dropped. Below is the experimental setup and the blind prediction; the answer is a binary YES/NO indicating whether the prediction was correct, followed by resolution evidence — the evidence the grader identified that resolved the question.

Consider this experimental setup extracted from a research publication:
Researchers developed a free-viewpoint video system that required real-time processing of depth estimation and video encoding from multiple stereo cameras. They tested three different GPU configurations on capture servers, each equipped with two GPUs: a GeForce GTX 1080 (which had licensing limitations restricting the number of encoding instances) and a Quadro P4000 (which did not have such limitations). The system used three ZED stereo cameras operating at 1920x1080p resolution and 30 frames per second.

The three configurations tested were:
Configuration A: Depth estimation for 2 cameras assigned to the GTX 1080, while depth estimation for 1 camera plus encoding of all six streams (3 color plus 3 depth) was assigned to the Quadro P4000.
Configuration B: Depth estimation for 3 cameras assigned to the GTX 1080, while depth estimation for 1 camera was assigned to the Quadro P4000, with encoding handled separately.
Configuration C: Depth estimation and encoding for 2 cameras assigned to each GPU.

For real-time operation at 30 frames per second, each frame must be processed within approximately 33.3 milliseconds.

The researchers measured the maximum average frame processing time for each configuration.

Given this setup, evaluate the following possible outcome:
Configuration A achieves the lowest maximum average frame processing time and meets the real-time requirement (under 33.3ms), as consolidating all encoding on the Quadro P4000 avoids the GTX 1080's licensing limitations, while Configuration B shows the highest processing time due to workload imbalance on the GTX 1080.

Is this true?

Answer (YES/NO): NO